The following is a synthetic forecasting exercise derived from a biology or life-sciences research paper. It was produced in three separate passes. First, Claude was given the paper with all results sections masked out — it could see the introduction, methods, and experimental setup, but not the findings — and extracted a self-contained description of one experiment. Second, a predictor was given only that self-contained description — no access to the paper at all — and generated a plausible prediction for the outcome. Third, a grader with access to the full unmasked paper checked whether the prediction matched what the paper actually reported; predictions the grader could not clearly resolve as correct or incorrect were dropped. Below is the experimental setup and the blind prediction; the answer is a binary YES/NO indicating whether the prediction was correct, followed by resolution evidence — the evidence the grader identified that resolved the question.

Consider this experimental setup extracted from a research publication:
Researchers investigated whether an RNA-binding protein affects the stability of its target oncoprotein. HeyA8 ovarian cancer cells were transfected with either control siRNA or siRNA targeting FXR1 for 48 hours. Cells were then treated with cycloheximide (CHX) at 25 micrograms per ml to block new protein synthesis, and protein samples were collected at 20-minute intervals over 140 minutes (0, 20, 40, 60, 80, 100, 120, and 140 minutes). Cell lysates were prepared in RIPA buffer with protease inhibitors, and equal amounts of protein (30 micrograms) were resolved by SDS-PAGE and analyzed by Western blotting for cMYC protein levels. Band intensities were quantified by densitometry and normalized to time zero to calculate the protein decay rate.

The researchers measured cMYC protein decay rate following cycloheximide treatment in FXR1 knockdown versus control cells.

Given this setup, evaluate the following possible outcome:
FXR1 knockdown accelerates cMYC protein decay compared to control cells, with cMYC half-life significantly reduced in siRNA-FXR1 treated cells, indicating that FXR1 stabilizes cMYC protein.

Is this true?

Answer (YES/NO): YES